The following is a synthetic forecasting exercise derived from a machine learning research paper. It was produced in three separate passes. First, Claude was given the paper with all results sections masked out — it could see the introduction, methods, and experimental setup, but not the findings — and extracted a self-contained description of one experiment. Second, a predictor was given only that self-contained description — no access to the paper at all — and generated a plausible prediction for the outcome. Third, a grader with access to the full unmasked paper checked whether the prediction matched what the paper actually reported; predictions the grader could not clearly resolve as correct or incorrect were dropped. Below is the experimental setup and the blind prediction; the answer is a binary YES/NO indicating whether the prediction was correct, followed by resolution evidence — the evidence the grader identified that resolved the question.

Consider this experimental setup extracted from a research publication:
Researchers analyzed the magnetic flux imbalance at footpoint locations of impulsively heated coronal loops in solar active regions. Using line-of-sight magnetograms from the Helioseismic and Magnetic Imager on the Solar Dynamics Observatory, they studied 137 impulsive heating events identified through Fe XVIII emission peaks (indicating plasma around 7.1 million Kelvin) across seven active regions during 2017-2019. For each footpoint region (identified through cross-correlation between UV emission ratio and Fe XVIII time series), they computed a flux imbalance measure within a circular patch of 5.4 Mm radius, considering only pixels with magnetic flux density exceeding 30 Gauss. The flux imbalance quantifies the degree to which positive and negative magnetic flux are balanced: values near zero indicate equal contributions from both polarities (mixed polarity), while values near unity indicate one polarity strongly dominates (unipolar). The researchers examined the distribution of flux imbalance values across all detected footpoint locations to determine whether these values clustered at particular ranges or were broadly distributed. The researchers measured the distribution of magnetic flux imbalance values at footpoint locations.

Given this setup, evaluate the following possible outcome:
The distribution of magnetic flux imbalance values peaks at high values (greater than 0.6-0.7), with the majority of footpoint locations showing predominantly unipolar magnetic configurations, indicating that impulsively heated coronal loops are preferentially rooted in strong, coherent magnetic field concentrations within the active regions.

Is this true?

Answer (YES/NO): NO